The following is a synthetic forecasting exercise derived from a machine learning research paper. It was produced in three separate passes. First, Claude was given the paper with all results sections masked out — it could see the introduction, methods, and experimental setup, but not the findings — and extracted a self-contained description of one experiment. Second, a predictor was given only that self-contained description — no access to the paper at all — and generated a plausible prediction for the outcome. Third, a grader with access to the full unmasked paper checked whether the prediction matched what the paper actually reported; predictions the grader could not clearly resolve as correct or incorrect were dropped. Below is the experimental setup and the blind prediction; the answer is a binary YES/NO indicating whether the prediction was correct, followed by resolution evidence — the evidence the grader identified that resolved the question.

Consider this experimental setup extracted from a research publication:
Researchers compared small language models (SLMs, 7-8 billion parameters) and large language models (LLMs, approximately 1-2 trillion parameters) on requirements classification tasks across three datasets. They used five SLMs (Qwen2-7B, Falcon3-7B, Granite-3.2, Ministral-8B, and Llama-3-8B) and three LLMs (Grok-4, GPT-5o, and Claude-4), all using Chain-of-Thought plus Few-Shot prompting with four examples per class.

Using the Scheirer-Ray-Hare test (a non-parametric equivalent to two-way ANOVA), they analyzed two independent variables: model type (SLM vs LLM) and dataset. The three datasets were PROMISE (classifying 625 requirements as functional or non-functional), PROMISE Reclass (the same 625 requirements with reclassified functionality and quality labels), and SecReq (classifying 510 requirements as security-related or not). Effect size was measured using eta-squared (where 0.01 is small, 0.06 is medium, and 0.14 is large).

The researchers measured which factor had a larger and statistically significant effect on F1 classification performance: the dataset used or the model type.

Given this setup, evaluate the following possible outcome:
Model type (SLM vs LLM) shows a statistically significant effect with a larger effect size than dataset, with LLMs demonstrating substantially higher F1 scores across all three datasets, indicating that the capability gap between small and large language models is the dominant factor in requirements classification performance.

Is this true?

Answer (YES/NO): NO